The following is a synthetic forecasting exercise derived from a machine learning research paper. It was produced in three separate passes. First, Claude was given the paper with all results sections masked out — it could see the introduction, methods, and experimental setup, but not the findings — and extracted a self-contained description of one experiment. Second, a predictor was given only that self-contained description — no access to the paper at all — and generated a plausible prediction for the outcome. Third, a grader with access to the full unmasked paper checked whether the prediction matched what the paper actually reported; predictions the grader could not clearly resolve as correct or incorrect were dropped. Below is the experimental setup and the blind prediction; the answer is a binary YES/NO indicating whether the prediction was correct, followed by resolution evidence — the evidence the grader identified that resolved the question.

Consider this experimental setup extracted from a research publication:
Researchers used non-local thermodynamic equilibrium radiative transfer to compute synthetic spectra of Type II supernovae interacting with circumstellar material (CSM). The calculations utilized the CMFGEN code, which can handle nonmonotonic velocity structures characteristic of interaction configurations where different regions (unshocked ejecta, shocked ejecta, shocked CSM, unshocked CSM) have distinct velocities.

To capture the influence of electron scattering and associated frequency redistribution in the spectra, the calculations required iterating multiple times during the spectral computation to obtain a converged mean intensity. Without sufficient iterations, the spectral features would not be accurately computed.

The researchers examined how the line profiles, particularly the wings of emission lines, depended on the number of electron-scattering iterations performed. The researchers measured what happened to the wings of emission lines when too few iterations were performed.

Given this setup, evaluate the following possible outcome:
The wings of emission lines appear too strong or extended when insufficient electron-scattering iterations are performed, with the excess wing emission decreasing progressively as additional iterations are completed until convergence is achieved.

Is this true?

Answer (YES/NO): NO